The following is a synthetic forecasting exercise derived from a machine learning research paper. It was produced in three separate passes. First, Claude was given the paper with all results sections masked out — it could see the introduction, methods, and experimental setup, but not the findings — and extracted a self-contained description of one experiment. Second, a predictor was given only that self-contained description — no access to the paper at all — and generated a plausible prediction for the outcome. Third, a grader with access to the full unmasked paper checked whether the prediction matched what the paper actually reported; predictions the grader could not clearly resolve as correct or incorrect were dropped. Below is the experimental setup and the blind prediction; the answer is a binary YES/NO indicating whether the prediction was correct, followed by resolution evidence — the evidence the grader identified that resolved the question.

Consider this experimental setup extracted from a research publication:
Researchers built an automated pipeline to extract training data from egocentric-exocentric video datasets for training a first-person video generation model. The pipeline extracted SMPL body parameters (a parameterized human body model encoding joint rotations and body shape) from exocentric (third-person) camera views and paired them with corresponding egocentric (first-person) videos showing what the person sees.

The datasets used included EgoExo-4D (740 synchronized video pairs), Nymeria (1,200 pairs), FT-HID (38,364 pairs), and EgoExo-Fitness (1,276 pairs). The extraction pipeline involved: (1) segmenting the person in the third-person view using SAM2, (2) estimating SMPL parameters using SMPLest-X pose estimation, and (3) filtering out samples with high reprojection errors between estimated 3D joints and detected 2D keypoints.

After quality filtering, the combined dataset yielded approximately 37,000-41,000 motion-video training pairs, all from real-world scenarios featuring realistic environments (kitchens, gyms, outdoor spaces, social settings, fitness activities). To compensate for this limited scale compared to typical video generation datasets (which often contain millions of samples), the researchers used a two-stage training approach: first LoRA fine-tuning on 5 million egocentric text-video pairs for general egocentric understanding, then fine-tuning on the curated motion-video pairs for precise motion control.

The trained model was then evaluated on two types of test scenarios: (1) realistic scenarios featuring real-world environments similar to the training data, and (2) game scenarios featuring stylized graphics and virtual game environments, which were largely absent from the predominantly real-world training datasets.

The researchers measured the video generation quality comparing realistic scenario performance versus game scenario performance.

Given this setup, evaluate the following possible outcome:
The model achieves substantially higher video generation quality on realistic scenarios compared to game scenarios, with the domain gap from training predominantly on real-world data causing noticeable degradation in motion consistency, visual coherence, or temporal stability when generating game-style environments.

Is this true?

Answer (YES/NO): NO